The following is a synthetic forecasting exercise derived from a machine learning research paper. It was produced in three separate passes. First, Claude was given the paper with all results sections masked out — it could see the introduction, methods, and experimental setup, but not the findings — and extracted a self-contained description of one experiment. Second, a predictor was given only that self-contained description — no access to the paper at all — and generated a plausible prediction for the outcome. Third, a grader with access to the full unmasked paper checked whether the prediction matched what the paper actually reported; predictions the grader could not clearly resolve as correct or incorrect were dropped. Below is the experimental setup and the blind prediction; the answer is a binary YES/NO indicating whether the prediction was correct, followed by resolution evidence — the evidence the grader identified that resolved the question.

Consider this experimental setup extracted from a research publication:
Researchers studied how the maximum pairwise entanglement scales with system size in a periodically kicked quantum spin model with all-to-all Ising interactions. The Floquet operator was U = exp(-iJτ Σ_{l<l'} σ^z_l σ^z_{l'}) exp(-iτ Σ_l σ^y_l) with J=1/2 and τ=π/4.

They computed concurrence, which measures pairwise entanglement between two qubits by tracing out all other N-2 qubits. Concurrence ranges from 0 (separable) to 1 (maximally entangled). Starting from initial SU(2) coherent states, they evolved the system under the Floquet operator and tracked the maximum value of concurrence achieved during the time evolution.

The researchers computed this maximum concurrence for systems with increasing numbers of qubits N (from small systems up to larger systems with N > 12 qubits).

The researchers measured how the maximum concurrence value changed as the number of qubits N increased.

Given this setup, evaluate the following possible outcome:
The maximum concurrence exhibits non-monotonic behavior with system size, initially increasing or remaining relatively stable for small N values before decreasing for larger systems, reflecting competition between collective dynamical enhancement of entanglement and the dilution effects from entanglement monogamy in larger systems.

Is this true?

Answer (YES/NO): NO